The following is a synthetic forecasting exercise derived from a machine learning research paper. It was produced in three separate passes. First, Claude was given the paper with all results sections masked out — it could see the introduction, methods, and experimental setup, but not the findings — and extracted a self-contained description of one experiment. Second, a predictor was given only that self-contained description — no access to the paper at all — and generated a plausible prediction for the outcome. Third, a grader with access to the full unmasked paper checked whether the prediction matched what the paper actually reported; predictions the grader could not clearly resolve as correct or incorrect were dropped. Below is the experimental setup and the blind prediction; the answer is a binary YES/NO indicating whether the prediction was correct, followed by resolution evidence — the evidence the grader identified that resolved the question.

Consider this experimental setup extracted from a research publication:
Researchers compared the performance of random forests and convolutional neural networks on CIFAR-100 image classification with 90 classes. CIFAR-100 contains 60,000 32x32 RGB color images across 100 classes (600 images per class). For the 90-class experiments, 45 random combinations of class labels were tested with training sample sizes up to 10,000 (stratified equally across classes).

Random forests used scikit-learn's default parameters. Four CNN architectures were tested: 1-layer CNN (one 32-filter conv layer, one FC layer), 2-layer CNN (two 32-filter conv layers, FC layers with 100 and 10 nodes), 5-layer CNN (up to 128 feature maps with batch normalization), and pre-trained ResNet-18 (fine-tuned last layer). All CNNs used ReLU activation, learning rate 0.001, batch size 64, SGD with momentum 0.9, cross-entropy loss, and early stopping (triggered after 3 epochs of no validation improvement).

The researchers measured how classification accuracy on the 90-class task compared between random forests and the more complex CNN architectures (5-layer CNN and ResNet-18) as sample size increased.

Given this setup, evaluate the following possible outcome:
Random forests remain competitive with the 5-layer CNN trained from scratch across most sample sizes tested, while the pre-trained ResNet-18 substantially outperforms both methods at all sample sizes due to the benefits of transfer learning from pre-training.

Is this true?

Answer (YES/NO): NO